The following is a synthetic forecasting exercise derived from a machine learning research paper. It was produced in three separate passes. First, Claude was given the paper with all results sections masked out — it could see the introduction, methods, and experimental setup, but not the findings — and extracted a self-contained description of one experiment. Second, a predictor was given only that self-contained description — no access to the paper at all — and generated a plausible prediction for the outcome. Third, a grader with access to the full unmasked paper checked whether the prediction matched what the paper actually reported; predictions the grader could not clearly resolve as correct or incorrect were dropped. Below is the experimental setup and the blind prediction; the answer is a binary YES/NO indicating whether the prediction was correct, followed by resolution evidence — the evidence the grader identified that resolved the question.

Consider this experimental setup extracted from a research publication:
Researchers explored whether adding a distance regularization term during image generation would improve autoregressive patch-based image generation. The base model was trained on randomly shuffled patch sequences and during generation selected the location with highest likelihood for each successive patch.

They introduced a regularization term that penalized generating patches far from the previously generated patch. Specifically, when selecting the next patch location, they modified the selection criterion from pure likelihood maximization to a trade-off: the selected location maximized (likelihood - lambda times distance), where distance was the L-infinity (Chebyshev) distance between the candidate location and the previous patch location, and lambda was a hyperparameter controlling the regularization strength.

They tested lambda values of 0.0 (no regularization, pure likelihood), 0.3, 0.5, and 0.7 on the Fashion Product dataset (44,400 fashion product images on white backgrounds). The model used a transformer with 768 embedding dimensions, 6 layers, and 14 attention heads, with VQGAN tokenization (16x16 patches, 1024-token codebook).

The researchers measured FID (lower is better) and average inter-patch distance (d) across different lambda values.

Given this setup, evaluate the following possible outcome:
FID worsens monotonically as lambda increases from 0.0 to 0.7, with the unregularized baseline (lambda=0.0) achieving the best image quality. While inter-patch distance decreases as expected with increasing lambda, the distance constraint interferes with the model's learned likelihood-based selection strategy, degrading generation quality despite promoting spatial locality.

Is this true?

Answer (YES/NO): NO